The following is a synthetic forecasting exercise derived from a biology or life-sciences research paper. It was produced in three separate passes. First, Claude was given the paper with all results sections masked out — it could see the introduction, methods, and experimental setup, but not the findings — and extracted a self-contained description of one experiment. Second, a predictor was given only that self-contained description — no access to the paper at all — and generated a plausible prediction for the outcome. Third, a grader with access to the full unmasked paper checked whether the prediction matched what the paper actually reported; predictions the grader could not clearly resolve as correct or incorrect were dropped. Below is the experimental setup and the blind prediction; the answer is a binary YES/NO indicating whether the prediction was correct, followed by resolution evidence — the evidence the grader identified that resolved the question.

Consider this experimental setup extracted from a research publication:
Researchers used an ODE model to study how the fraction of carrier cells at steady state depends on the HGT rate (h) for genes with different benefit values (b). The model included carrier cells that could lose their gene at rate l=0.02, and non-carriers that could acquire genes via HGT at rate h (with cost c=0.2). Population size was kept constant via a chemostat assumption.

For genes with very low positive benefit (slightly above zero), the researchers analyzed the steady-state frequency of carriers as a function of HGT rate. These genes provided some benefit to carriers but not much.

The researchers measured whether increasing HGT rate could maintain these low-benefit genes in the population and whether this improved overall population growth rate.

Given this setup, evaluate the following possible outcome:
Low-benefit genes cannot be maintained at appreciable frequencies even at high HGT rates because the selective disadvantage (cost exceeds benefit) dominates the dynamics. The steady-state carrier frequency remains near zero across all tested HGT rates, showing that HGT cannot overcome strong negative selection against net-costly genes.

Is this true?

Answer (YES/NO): NO